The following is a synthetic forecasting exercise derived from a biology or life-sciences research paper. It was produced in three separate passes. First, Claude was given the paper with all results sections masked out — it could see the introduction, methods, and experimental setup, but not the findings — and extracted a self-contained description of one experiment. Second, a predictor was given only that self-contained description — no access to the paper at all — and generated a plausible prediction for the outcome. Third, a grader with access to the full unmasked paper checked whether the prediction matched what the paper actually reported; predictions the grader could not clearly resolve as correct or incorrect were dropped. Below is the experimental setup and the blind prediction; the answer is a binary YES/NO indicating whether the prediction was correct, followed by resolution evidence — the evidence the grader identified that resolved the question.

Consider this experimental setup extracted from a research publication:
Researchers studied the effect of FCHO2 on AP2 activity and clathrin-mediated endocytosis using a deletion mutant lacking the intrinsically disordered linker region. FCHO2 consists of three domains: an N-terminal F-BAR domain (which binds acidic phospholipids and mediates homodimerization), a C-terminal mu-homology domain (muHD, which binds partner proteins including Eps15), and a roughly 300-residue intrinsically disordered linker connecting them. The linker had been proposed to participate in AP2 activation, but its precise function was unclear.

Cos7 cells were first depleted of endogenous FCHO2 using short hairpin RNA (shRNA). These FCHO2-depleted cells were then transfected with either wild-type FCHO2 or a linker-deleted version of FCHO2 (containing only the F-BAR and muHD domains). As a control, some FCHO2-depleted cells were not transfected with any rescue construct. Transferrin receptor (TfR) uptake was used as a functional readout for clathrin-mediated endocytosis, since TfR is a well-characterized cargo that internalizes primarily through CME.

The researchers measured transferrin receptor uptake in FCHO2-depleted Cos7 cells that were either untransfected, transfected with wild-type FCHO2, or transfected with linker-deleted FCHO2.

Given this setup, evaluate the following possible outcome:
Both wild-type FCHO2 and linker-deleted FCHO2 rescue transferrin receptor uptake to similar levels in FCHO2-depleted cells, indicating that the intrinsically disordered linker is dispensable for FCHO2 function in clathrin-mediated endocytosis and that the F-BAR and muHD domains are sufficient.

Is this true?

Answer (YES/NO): NO